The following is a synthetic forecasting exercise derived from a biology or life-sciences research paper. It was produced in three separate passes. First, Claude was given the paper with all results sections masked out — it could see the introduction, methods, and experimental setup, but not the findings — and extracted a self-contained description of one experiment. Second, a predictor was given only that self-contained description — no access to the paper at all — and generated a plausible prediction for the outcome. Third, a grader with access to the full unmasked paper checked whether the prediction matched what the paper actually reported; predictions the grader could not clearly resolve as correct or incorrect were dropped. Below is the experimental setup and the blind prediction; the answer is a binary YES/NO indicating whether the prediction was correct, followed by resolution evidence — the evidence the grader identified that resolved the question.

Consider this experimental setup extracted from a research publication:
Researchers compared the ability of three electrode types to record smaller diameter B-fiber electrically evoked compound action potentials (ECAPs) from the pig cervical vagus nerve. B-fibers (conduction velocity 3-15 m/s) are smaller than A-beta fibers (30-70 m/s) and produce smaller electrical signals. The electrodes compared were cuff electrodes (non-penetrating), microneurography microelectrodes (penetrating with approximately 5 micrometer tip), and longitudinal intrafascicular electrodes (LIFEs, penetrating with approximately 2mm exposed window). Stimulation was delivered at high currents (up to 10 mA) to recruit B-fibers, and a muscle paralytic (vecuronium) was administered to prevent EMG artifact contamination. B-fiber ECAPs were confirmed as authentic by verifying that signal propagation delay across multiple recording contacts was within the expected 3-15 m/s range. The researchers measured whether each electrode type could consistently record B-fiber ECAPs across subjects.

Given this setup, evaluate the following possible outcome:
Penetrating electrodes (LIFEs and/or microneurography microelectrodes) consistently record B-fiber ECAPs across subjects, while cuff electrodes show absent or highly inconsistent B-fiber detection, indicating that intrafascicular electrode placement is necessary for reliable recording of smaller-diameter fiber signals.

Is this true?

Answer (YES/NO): NO